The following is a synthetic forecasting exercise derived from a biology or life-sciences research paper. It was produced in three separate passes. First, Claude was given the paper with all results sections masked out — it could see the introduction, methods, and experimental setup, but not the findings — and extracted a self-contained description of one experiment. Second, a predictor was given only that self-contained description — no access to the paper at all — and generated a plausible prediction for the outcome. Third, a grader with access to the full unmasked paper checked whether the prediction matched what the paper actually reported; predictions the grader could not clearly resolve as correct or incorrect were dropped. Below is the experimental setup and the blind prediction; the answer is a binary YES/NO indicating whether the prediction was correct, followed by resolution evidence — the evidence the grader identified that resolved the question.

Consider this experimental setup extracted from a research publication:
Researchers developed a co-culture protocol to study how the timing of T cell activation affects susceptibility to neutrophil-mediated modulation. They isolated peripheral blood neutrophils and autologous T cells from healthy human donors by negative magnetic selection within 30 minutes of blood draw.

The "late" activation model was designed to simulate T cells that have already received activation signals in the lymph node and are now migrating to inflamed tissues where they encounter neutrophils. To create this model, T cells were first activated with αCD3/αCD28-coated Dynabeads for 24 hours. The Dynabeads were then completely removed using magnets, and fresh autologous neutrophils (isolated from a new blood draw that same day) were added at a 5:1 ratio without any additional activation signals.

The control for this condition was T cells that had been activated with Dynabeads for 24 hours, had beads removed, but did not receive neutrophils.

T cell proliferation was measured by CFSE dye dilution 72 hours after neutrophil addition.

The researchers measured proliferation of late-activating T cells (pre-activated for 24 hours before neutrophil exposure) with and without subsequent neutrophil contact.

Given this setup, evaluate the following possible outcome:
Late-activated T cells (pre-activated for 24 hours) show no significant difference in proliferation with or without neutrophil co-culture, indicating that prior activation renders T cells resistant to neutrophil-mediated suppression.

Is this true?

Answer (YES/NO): YES